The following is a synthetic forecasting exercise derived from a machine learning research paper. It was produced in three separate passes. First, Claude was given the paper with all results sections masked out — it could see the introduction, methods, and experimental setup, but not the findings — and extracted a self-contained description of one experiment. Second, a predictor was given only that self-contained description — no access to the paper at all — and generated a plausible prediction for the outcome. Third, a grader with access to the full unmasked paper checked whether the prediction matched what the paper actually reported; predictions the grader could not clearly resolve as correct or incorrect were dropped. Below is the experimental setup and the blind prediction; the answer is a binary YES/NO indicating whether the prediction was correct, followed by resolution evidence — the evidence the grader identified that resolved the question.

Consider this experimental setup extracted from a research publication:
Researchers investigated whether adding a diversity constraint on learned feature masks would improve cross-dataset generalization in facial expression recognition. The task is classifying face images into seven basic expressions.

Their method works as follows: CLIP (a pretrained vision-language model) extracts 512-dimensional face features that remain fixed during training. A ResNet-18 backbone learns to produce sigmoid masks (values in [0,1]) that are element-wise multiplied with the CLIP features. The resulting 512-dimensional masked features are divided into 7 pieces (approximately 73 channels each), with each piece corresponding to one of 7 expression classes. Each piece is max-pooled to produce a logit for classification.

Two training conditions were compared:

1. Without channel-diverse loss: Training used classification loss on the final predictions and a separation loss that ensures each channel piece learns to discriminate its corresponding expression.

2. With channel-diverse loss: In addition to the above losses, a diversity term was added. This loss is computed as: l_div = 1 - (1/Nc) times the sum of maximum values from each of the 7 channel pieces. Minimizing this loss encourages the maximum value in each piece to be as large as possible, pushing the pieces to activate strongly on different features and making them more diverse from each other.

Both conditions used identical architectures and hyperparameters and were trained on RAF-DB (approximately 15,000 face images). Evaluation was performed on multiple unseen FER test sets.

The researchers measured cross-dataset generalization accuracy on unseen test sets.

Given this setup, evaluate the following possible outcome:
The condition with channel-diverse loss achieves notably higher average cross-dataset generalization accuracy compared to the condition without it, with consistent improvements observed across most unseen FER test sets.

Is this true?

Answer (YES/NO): NO